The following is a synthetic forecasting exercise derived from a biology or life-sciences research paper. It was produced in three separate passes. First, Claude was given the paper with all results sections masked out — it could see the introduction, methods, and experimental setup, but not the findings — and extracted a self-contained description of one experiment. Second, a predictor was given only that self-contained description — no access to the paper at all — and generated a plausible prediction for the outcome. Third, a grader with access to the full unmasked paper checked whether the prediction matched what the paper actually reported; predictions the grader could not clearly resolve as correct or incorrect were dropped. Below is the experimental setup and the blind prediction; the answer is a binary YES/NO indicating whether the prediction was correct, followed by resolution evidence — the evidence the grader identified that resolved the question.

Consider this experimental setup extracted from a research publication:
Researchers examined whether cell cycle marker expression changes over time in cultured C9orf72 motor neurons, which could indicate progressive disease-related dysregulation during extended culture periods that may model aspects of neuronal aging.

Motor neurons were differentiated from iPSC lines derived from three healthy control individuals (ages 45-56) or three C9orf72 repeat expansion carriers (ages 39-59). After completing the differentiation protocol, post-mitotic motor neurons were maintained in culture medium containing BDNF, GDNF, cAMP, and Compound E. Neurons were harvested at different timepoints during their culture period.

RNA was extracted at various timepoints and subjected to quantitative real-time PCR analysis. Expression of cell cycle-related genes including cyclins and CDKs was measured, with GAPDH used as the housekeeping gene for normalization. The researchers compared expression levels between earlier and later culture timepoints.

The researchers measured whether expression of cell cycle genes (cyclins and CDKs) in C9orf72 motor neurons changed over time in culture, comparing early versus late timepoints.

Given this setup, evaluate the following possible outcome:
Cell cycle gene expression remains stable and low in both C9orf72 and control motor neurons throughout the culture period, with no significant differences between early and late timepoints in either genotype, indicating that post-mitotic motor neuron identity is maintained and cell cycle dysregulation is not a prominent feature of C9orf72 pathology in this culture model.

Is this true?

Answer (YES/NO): NO